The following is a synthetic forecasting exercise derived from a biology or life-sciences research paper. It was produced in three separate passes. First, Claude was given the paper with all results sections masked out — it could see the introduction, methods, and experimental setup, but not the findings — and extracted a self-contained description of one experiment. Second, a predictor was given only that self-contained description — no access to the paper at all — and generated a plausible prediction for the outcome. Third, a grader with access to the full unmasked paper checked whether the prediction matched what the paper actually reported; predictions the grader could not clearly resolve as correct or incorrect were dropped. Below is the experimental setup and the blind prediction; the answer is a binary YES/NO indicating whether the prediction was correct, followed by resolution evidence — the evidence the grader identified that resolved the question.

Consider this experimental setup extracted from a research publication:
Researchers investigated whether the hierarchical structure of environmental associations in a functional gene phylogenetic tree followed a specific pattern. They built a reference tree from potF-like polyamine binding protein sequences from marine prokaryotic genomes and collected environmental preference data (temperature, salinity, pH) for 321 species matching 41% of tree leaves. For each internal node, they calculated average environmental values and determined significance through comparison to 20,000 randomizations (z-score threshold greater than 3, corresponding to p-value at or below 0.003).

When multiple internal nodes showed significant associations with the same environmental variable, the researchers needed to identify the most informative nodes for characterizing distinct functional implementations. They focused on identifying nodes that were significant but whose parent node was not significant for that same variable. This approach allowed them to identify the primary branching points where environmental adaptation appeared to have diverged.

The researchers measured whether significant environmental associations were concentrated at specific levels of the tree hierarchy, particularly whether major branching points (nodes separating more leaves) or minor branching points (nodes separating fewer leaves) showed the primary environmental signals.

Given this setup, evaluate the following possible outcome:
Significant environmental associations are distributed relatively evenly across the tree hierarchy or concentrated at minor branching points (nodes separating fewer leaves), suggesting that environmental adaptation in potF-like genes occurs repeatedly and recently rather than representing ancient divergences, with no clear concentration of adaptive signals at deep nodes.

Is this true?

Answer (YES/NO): NO